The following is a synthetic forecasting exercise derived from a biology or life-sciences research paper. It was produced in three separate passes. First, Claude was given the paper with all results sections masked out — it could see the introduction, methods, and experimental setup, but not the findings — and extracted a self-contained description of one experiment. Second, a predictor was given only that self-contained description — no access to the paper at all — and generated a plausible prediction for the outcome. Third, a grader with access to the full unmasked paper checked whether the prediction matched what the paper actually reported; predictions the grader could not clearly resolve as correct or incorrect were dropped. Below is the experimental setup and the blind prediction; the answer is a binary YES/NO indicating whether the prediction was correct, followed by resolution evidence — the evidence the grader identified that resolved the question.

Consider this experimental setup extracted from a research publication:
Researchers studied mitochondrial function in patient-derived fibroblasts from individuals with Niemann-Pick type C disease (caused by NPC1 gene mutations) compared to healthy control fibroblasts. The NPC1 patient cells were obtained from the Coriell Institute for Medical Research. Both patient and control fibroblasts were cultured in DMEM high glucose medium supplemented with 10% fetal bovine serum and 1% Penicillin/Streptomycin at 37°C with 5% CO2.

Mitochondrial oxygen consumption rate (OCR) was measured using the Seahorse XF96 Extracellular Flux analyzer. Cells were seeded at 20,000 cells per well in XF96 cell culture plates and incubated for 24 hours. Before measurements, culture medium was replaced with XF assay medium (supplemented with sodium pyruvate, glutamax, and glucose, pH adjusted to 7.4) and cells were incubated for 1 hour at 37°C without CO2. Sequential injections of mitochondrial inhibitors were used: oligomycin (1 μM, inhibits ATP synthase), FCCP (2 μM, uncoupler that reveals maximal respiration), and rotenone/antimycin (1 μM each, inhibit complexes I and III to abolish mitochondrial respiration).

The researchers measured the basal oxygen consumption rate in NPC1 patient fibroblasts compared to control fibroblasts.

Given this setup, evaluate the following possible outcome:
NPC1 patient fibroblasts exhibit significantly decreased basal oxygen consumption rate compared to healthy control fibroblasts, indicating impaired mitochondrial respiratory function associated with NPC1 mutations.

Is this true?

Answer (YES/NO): YES